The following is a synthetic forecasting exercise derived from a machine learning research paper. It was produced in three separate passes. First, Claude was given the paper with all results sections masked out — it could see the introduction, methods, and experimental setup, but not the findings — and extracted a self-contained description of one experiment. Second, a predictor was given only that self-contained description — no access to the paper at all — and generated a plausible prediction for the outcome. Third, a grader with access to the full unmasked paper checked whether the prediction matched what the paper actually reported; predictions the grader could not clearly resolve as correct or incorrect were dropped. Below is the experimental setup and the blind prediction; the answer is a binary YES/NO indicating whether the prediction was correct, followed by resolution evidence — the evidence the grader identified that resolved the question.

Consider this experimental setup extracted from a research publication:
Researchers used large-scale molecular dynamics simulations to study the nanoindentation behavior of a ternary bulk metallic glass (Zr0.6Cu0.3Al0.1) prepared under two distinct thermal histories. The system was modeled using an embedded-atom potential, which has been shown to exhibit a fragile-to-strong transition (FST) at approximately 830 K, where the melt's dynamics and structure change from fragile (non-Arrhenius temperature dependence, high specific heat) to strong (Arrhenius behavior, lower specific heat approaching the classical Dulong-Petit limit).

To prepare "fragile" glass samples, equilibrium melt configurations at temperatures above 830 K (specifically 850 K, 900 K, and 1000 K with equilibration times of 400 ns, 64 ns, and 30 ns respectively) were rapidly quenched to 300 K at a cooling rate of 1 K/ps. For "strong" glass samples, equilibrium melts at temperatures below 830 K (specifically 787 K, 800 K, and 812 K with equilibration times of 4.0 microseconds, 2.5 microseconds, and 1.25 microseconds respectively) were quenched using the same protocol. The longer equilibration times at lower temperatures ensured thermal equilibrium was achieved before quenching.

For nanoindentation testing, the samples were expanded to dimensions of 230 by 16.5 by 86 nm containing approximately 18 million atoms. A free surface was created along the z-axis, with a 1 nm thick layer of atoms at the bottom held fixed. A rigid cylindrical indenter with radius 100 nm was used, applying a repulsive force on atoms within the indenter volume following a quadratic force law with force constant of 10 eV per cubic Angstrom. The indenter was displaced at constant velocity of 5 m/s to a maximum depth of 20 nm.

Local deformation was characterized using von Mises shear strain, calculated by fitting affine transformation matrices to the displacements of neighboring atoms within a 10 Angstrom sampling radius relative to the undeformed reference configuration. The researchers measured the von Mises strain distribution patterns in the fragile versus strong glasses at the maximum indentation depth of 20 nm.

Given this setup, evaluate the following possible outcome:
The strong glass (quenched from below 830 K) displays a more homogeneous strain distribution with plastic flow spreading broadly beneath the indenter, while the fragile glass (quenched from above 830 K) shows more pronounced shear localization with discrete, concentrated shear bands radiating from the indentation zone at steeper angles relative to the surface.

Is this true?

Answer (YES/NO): NO